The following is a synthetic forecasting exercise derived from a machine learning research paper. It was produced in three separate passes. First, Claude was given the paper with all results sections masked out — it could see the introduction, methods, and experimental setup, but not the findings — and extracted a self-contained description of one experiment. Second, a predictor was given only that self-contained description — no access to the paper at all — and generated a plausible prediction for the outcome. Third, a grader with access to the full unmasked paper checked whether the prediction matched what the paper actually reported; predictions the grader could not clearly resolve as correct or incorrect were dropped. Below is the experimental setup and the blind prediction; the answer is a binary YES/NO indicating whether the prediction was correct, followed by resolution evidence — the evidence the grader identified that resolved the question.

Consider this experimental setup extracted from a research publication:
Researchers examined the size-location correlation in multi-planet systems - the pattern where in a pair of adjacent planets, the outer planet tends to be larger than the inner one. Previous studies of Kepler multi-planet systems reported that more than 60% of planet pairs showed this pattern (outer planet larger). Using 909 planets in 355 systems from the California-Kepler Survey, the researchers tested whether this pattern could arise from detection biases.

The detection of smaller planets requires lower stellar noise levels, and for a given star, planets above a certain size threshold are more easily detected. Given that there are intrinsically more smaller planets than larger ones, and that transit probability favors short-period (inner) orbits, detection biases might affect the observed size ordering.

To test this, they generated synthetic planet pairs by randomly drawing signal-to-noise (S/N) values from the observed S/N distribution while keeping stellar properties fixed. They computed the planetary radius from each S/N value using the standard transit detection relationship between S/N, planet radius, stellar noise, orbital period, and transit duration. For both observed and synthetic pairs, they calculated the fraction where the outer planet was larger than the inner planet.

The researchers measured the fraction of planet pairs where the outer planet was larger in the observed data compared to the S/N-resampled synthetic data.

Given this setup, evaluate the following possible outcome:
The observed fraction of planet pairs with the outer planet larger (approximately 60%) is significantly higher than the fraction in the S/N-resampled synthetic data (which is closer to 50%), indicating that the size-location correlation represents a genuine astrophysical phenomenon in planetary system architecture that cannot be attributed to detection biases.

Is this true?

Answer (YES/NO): NO